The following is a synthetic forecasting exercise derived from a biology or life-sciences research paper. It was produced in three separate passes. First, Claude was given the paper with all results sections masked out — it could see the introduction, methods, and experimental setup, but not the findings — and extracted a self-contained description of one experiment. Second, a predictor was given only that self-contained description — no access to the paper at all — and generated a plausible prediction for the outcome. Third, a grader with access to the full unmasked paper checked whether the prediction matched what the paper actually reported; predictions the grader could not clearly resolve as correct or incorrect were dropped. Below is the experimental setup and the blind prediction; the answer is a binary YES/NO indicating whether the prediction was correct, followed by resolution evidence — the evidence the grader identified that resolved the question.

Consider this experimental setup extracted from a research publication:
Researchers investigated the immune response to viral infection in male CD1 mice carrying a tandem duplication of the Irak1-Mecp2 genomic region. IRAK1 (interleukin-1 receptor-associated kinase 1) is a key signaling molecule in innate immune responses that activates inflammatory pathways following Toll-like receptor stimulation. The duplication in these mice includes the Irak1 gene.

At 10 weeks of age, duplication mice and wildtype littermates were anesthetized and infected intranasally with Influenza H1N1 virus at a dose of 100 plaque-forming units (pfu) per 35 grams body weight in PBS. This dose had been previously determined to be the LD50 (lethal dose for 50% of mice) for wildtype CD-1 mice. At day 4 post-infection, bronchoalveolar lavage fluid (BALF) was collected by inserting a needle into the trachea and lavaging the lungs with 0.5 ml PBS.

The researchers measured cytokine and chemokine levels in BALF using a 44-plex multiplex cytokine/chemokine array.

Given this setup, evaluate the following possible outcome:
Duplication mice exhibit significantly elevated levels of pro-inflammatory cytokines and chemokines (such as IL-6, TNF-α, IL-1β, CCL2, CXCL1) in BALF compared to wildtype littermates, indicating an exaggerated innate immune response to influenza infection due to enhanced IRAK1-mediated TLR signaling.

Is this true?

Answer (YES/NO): NO